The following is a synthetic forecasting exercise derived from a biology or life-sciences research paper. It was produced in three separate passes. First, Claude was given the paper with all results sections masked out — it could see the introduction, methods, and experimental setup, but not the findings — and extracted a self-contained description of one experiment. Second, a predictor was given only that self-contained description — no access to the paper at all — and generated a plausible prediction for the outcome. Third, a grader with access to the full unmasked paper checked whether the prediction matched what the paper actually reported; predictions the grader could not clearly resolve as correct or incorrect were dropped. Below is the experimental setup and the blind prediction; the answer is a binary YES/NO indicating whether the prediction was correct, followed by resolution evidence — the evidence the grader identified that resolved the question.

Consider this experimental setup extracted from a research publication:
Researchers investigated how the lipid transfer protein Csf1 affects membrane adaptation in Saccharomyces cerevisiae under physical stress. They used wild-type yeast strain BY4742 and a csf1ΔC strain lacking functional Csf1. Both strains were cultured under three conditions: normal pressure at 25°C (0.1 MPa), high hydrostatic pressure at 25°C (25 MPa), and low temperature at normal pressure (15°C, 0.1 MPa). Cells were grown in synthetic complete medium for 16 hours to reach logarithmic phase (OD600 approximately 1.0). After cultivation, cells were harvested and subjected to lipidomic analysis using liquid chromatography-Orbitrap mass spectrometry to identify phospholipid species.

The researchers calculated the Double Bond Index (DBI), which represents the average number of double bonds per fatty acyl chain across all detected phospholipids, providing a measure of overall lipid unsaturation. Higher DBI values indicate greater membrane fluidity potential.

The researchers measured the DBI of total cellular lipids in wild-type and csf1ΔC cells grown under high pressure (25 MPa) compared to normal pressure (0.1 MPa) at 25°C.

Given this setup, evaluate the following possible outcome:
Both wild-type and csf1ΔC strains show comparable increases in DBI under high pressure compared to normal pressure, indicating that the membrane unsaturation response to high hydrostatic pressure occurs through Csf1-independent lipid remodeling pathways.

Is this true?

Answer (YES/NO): NO